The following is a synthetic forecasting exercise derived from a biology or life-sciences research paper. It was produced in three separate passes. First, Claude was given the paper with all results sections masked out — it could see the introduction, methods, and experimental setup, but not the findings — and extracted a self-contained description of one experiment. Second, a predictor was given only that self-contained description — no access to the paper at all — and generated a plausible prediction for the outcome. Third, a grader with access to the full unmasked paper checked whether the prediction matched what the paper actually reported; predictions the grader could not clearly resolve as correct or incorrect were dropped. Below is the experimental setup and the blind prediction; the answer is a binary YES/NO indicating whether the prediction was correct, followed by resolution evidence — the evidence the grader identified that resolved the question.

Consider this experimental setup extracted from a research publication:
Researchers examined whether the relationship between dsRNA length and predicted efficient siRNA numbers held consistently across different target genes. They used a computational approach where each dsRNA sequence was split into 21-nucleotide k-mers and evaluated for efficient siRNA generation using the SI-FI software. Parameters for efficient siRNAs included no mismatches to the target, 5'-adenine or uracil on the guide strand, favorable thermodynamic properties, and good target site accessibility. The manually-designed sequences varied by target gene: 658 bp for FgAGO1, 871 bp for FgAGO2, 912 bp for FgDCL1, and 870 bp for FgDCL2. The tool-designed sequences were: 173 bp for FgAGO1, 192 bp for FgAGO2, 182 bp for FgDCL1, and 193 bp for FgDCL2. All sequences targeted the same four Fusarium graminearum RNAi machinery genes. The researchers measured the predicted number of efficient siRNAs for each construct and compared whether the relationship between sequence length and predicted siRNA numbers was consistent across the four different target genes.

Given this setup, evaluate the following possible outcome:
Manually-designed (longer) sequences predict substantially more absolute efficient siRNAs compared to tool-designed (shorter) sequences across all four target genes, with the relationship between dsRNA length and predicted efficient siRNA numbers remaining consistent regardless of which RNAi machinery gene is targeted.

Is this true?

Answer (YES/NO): NO